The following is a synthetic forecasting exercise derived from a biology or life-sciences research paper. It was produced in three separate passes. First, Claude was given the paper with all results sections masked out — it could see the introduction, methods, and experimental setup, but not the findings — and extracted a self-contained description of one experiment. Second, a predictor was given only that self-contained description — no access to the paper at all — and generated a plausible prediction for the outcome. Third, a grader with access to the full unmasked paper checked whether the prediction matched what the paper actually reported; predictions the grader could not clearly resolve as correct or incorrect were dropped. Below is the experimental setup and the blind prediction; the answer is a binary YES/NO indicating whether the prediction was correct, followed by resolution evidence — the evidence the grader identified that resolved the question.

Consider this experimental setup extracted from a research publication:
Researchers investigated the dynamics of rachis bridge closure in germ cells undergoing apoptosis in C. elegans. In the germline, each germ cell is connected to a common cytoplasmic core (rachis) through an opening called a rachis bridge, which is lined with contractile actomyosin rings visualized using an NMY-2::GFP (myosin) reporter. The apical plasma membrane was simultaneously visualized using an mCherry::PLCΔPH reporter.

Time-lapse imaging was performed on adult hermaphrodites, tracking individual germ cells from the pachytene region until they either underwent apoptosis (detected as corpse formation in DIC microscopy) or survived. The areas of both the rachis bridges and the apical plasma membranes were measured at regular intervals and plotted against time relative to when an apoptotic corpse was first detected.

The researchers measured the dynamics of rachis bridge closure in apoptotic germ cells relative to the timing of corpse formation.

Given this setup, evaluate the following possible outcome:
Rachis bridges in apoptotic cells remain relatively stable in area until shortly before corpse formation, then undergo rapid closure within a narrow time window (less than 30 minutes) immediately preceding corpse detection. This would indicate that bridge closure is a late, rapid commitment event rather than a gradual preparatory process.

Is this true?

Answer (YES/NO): NO